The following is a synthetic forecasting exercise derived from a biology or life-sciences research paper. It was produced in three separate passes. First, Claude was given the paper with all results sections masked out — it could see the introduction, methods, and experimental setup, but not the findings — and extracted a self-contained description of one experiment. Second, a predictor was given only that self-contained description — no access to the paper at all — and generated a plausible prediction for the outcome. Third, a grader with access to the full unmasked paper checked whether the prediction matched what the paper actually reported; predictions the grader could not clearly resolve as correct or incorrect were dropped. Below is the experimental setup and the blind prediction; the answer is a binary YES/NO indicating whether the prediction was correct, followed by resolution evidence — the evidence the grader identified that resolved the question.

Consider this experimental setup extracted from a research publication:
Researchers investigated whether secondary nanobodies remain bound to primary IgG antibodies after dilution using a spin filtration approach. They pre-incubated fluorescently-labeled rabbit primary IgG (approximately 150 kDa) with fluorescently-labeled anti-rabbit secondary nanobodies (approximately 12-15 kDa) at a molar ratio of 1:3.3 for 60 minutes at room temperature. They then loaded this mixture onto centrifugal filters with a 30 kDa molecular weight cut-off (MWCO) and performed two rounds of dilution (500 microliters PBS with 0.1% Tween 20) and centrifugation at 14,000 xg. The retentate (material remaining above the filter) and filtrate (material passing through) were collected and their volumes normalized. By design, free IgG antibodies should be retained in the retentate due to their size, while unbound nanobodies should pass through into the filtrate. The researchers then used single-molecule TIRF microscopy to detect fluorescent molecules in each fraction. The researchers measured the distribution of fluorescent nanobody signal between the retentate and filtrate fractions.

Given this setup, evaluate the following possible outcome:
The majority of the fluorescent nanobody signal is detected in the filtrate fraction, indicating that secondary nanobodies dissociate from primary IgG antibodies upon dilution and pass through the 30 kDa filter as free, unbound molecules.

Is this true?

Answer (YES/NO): NO